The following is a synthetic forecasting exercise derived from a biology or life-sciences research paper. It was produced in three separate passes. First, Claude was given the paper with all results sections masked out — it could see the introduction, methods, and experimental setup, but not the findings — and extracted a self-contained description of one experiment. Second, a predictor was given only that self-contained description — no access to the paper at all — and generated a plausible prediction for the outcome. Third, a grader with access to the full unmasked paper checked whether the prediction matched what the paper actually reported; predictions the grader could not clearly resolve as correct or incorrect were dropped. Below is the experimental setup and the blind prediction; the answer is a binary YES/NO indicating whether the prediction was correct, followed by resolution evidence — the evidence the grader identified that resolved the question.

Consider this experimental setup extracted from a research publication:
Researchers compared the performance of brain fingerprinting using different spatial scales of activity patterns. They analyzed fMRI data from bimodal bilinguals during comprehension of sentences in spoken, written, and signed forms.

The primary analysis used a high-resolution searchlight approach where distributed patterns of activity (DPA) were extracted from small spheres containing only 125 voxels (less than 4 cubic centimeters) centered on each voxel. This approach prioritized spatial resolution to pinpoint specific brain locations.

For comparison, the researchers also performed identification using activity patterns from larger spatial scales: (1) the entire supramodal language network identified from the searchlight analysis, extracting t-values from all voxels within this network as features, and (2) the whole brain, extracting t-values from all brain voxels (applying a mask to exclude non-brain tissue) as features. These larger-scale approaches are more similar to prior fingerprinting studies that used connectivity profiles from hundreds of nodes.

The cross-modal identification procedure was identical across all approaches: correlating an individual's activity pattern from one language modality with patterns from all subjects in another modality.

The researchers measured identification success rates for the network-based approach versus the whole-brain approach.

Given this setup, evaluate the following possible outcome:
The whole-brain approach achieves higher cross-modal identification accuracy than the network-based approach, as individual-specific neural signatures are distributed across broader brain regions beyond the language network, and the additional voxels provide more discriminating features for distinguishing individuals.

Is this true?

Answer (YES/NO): NO